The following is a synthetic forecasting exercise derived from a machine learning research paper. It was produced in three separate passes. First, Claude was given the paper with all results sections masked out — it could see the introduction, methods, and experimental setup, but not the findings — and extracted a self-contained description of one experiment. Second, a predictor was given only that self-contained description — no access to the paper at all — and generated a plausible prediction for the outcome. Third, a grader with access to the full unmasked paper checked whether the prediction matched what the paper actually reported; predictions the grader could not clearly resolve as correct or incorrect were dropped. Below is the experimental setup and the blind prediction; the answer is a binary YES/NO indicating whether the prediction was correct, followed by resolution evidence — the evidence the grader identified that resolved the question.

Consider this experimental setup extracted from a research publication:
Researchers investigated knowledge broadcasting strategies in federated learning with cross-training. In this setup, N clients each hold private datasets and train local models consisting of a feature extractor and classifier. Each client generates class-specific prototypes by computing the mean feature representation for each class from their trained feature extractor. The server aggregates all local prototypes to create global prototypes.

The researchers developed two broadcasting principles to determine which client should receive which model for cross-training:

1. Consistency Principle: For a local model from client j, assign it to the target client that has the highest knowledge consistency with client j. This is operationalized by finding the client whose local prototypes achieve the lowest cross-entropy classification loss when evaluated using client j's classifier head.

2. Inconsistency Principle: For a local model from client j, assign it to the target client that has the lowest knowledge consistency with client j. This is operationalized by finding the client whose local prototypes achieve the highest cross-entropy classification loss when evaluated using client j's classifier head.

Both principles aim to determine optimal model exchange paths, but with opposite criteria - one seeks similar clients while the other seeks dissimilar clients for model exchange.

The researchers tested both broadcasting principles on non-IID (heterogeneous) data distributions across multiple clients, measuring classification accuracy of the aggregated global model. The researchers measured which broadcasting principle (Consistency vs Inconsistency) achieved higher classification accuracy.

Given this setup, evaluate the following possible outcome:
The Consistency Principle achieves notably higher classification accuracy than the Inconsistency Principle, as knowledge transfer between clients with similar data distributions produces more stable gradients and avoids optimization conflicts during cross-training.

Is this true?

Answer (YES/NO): YES